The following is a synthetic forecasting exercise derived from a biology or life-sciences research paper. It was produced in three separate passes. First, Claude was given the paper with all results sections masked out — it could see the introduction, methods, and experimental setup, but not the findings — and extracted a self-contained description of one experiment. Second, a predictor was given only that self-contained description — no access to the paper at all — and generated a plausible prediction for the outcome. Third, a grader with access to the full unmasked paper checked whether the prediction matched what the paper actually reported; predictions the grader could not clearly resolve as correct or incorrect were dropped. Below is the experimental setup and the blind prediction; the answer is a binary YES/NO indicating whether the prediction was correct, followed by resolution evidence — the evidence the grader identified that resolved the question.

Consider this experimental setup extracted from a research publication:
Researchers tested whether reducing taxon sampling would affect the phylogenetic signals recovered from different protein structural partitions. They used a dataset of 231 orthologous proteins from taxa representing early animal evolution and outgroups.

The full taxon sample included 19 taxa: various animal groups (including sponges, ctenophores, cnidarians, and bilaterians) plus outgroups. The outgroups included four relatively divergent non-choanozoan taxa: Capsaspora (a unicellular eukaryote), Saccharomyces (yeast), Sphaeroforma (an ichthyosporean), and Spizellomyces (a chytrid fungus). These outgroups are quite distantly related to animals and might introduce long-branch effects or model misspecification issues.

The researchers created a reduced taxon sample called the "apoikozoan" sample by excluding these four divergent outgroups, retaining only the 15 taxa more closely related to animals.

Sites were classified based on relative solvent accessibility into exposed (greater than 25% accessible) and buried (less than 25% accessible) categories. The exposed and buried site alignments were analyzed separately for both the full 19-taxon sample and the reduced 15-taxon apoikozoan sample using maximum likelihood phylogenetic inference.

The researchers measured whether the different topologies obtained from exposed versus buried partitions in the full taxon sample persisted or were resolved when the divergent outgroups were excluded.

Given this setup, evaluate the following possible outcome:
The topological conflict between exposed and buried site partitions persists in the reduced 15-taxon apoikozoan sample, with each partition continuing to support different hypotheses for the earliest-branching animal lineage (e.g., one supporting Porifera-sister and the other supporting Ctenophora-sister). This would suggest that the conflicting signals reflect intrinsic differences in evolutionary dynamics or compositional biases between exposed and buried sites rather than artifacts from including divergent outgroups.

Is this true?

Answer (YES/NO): NO